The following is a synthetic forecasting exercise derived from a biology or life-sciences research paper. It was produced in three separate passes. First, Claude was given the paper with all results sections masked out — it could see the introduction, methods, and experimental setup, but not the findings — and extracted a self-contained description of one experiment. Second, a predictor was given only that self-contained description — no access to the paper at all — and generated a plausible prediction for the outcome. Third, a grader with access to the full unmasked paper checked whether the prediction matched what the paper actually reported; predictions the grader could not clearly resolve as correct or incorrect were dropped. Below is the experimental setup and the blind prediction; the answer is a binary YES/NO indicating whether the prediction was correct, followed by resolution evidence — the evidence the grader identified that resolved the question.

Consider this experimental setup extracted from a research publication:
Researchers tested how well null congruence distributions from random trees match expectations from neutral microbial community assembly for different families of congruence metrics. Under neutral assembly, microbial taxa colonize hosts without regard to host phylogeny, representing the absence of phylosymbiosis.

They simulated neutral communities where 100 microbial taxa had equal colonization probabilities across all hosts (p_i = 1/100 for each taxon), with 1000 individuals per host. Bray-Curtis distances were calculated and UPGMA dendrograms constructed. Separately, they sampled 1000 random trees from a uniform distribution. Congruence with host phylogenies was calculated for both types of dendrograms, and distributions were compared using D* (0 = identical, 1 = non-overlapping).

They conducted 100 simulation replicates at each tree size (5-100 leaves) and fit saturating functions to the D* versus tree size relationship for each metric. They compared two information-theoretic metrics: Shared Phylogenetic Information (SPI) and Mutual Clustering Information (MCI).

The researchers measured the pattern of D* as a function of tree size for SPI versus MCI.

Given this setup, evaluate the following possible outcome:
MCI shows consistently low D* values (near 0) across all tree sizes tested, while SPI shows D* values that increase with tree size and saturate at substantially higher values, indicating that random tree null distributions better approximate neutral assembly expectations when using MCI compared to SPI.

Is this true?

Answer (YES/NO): NO